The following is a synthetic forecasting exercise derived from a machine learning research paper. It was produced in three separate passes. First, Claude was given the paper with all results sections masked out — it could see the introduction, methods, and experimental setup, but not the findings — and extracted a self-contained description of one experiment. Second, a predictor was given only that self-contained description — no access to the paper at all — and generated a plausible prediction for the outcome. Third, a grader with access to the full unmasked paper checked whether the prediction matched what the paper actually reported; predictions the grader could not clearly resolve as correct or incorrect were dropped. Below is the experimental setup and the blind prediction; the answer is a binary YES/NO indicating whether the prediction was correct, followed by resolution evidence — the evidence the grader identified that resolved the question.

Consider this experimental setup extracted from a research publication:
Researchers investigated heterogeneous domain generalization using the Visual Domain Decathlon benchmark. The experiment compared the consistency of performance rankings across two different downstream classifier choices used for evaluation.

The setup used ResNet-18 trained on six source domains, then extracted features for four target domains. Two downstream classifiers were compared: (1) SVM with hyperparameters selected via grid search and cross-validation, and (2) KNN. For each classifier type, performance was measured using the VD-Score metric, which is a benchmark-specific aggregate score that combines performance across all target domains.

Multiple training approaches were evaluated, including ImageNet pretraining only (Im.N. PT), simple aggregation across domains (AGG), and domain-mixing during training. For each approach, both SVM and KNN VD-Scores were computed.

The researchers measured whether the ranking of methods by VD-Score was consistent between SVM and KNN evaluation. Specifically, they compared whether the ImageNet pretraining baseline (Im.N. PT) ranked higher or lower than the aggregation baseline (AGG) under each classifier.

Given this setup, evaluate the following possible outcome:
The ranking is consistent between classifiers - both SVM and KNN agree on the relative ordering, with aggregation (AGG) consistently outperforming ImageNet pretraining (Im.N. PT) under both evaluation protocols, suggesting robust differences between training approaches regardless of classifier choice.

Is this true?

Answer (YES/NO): NO